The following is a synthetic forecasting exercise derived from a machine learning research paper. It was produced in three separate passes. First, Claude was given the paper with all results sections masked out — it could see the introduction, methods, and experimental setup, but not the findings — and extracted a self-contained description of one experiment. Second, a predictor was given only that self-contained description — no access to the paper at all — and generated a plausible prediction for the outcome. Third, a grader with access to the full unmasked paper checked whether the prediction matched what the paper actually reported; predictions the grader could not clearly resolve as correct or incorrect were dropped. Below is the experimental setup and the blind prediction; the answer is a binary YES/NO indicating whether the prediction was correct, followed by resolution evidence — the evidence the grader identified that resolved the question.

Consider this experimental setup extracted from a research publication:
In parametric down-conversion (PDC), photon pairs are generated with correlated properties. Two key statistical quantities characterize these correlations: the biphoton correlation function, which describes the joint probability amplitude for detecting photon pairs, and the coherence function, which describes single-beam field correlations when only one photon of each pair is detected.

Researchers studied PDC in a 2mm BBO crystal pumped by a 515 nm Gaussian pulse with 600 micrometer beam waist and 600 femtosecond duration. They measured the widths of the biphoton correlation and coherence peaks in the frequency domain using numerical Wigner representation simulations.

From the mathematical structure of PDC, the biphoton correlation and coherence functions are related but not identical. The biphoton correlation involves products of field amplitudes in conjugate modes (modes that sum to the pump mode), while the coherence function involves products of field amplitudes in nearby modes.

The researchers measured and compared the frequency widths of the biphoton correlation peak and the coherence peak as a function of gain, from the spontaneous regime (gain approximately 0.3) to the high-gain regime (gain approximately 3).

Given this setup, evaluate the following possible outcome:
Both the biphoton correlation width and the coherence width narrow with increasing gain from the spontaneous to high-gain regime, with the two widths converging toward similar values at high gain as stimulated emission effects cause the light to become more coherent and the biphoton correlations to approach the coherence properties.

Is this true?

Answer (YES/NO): NO